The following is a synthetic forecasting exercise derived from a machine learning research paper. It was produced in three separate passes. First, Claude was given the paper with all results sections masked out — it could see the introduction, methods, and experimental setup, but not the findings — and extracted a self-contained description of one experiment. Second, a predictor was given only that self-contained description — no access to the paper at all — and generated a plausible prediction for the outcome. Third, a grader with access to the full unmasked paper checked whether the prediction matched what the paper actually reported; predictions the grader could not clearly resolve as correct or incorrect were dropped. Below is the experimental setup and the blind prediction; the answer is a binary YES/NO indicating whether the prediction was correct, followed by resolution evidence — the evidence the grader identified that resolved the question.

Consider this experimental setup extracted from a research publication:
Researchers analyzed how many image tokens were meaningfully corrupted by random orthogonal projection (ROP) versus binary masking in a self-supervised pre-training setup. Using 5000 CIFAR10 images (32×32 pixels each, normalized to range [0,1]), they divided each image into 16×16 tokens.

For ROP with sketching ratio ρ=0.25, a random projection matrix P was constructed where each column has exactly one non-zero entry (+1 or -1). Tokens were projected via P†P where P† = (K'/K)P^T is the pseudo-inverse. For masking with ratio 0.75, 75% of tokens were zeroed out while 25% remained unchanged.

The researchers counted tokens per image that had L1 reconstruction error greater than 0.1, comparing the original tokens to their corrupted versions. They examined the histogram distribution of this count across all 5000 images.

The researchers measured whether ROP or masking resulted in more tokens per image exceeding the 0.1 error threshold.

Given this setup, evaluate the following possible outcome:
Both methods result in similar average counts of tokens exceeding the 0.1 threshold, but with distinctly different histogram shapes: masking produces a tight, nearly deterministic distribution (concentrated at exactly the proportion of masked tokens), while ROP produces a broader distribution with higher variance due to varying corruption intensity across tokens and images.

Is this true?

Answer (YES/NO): NO